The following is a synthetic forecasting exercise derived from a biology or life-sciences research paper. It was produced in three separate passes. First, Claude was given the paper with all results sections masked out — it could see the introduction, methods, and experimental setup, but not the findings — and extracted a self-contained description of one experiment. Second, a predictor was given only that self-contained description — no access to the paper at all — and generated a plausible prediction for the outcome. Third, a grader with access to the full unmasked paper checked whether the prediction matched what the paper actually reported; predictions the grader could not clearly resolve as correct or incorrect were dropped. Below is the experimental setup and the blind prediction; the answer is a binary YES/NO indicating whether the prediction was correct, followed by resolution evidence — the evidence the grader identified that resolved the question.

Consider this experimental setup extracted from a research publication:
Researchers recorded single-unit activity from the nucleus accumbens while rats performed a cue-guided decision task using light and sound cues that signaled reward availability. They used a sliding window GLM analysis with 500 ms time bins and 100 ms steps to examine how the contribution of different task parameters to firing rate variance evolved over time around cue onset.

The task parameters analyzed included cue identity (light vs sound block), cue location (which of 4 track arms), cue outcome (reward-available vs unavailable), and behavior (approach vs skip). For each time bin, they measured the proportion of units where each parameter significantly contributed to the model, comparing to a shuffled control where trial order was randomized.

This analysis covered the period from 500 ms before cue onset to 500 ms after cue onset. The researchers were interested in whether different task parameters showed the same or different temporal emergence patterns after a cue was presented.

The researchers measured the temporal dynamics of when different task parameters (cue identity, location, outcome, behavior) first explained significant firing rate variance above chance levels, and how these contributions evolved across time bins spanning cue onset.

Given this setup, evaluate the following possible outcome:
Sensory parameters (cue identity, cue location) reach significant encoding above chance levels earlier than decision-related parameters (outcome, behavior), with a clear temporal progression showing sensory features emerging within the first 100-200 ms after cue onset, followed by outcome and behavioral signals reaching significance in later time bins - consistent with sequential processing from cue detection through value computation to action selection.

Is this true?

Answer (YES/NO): NO